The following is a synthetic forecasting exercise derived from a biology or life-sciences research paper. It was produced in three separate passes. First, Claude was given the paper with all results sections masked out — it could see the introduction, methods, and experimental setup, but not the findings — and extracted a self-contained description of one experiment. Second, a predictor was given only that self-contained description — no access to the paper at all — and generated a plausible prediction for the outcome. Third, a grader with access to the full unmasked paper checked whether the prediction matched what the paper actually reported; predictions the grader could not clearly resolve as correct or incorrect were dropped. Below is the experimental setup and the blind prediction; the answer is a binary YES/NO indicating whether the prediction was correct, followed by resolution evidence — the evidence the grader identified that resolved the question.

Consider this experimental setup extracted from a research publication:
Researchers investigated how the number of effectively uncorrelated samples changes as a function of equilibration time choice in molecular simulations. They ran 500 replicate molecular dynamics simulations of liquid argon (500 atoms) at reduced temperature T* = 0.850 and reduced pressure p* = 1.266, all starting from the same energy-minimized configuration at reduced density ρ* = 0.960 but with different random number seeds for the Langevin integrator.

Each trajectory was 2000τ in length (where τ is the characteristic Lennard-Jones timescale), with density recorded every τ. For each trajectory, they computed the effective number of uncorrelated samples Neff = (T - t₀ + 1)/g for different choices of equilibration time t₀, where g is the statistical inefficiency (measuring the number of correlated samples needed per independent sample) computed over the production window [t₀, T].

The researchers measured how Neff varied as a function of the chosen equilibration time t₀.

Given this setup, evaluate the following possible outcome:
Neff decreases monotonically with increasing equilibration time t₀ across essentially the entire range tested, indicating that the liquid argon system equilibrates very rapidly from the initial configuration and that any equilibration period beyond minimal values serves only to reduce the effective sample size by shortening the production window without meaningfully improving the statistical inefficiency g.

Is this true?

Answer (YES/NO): NO